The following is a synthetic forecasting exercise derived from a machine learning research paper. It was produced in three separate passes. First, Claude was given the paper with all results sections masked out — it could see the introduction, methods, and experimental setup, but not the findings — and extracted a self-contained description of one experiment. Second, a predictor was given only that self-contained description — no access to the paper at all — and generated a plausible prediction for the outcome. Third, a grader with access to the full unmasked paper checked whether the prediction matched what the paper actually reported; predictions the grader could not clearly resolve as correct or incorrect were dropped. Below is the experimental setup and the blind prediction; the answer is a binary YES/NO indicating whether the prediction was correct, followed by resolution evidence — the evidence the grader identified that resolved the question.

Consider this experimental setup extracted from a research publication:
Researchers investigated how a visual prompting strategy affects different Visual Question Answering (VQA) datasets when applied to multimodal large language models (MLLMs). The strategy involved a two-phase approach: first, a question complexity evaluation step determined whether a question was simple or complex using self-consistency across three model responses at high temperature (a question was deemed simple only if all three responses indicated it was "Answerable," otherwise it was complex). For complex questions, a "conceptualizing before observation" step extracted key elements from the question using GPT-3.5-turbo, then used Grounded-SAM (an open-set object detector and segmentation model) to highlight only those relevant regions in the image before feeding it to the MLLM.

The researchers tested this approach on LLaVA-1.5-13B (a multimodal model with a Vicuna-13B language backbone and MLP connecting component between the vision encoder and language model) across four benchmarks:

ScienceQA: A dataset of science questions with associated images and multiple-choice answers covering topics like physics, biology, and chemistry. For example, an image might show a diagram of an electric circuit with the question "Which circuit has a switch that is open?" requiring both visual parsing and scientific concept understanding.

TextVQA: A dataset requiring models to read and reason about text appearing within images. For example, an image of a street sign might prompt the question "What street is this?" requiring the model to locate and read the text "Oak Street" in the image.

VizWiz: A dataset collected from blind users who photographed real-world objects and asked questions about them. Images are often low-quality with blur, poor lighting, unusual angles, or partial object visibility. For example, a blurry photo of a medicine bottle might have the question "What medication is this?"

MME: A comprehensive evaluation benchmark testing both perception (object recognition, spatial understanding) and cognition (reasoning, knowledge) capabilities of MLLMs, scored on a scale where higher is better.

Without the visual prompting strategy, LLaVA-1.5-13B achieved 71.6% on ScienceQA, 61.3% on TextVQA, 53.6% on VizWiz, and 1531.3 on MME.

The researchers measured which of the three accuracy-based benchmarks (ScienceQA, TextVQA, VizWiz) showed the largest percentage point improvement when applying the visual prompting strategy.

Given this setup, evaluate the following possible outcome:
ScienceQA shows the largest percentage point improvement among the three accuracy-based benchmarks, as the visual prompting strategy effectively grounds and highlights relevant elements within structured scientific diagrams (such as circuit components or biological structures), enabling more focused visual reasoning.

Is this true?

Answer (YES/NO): NO